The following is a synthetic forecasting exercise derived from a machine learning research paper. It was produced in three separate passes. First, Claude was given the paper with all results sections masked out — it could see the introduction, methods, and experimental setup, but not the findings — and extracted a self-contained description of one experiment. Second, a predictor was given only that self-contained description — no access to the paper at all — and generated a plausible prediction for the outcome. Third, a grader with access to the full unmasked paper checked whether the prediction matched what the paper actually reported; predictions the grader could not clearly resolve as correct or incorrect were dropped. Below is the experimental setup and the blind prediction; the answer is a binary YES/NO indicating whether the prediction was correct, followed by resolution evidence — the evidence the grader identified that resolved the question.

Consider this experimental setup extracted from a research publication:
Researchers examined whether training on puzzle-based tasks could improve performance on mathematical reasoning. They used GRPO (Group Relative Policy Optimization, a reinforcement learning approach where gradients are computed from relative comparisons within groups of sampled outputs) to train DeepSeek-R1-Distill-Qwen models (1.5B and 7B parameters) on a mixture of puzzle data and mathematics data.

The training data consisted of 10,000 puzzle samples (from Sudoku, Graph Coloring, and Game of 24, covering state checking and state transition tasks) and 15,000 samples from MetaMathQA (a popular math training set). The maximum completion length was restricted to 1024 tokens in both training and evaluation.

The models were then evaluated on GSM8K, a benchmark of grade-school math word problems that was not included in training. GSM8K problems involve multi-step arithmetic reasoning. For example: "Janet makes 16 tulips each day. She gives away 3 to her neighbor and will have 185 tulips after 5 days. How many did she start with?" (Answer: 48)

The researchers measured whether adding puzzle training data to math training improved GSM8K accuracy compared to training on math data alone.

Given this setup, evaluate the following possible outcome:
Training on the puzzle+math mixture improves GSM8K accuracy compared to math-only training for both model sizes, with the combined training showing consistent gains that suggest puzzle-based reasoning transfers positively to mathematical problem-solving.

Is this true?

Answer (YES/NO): YES